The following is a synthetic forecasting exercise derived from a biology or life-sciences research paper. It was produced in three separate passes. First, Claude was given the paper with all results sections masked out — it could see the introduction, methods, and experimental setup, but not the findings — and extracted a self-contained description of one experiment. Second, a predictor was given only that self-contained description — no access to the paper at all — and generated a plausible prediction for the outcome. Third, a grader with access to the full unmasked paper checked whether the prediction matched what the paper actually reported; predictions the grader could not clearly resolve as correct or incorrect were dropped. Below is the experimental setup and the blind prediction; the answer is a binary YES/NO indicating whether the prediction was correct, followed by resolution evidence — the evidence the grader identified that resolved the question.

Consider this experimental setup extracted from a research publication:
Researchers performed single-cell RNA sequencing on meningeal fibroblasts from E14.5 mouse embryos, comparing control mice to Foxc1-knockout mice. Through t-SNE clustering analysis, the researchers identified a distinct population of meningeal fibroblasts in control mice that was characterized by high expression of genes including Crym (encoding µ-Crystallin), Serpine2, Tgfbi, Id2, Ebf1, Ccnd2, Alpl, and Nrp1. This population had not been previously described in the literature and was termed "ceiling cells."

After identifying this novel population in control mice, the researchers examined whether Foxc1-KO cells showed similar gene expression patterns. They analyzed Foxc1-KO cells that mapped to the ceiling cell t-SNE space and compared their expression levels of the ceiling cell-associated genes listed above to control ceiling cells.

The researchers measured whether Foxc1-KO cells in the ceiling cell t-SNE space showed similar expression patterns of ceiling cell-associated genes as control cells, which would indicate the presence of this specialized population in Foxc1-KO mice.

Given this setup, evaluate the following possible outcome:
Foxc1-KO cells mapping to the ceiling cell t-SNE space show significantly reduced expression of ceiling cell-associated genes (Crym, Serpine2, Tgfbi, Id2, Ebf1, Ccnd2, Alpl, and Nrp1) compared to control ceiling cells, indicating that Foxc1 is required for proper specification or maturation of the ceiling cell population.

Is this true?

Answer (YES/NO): YES